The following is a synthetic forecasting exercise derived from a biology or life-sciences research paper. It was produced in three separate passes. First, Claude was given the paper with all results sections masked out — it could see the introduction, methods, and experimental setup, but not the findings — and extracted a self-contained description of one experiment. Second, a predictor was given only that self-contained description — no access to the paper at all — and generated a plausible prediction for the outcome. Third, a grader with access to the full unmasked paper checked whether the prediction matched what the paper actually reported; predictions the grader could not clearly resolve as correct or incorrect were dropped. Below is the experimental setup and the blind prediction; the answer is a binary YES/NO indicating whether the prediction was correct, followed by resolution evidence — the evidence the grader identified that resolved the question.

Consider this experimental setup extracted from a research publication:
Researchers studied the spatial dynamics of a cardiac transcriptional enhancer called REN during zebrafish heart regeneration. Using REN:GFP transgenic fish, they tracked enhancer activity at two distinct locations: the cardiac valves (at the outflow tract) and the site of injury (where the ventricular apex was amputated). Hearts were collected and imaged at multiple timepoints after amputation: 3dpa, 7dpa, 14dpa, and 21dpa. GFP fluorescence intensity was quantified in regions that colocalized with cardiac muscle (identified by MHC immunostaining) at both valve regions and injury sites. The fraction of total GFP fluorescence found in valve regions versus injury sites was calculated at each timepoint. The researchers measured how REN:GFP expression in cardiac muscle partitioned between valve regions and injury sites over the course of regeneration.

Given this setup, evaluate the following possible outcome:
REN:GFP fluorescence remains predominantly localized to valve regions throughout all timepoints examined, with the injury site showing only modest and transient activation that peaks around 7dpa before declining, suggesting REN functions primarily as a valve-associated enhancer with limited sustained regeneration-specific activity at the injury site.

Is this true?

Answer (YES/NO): NO